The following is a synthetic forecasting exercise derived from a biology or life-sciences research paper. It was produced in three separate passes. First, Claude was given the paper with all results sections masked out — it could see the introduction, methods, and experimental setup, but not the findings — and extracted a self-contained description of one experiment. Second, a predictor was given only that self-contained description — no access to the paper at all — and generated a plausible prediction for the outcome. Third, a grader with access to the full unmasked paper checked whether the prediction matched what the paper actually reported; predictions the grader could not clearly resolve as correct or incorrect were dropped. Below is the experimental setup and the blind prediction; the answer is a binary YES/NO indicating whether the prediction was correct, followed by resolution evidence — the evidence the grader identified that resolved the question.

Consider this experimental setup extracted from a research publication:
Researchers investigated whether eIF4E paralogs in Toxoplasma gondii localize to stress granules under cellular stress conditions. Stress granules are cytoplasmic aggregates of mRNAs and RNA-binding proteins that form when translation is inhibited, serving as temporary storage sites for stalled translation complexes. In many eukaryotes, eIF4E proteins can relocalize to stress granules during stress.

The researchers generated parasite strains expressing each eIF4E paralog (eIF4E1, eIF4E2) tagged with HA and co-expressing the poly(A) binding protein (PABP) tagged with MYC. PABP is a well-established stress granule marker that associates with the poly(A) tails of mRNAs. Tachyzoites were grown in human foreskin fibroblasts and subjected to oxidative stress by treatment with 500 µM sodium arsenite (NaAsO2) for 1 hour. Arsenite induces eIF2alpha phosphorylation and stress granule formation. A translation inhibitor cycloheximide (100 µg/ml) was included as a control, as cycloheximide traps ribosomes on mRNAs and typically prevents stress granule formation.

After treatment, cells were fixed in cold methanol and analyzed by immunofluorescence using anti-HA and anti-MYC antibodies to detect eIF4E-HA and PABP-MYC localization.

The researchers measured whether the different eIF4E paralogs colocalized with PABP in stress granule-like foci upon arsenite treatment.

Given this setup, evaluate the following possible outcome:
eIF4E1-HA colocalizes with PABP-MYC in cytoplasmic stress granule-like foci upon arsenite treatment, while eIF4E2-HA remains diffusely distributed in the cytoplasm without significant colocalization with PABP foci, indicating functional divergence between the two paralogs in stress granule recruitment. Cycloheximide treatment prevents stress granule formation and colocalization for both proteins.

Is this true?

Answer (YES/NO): NO